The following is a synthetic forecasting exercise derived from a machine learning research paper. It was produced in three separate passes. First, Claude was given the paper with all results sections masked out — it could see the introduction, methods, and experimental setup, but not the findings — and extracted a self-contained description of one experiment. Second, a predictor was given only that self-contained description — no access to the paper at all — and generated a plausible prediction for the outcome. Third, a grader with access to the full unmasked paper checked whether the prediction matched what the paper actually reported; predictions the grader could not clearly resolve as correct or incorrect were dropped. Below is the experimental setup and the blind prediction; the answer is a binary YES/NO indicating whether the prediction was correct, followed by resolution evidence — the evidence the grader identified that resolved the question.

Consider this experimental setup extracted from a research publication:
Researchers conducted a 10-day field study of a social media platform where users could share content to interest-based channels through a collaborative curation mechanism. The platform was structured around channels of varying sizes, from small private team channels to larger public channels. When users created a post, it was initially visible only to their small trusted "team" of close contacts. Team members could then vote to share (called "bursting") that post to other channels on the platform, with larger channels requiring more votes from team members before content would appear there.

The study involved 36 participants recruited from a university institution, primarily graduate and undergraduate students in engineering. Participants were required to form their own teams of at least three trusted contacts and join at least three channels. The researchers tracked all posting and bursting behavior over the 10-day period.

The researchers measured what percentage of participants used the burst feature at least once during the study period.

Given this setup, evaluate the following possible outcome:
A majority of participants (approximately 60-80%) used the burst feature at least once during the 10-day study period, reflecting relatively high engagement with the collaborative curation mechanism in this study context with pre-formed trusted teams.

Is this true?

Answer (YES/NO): YES